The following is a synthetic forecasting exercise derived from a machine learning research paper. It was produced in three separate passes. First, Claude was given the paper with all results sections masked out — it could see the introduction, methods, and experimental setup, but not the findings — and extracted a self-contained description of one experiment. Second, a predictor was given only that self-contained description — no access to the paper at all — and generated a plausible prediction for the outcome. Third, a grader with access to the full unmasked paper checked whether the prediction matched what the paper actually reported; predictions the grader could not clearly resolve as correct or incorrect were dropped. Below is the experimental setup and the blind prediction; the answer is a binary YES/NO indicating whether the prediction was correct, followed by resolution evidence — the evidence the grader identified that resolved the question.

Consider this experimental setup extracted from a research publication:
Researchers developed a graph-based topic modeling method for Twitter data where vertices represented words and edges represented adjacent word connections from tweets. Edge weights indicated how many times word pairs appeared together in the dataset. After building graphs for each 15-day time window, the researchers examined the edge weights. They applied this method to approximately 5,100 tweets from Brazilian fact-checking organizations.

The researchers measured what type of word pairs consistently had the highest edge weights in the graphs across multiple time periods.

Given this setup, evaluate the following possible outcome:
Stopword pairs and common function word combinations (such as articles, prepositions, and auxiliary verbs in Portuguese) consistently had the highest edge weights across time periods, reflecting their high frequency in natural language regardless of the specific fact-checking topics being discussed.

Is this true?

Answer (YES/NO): NO